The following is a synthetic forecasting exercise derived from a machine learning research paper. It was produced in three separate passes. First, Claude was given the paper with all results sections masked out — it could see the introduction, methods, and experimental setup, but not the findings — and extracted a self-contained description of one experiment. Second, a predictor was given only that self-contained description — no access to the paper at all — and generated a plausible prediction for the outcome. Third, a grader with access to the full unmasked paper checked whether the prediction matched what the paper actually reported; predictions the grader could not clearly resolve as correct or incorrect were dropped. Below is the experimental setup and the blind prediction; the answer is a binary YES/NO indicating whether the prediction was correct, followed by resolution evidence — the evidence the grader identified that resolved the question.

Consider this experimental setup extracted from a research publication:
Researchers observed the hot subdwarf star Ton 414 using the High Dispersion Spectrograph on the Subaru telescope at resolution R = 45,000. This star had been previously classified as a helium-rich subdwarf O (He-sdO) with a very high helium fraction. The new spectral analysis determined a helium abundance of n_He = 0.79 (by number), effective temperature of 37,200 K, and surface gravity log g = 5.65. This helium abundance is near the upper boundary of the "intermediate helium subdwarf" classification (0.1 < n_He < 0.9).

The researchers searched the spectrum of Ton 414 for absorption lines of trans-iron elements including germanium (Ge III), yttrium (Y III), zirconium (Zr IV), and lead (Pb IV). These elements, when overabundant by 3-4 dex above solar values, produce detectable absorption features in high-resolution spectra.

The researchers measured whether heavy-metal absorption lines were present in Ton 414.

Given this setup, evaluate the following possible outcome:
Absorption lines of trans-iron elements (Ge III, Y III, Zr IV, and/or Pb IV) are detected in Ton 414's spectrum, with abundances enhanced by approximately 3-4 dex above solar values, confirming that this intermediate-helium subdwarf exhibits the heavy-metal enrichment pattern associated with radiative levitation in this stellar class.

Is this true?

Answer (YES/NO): NO